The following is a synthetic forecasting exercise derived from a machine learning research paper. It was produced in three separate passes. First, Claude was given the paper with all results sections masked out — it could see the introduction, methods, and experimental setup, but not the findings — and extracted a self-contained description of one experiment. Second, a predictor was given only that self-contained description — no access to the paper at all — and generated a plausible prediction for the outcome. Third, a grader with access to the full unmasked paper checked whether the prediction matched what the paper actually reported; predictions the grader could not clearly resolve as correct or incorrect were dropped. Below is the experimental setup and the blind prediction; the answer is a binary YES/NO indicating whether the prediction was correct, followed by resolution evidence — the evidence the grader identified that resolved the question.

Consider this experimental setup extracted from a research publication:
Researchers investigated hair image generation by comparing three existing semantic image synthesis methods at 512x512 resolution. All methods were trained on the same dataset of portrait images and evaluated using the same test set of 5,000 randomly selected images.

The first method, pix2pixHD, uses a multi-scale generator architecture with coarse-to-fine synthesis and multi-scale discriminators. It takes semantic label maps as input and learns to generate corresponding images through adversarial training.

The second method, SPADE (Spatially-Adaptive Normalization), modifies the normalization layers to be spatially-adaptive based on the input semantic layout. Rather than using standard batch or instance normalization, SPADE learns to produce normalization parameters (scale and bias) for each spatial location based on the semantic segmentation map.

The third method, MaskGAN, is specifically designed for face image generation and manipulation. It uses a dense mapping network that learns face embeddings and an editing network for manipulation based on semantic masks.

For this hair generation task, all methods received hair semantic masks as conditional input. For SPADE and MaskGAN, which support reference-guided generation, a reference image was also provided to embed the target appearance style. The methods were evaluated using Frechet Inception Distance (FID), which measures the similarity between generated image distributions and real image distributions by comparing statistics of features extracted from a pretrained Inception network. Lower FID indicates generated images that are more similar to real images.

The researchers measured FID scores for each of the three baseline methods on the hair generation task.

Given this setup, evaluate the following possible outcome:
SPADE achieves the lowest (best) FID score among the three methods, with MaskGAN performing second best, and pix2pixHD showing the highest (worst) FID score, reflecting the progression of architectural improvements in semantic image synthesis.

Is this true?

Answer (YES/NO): NO